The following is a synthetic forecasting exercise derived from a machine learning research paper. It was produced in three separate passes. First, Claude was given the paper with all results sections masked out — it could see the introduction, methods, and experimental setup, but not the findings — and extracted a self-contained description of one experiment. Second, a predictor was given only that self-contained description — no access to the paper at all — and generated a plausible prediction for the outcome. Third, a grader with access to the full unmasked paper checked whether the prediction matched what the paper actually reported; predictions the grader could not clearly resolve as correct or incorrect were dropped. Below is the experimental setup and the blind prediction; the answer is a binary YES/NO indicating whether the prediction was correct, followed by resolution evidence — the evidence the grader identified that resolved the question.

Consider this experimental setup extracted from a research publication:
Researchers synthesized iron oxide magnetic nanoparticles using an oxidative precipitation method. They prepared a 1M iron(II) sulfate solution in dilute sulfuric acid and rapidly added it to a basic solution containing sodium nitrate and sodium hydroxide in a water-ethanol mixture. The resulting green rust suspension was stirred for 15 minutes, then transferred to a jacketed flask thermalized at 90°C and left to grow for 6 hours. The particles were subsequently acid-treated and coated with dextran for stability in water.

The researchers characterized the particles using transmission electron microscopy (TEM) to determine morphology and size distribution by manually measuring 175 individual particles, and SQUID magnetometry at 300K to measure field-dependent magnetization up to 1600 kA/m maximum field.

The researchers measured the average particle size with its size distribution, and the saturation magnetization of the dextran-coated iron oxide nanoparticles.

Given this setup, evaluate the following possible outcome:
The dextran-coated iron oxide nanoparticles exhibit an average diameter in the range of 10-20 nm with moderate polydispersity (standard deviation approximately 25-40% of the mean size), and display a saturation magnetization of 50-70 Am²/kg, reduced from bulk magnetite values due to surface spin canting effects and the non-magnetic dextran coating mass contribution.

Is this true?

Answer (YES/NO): NO